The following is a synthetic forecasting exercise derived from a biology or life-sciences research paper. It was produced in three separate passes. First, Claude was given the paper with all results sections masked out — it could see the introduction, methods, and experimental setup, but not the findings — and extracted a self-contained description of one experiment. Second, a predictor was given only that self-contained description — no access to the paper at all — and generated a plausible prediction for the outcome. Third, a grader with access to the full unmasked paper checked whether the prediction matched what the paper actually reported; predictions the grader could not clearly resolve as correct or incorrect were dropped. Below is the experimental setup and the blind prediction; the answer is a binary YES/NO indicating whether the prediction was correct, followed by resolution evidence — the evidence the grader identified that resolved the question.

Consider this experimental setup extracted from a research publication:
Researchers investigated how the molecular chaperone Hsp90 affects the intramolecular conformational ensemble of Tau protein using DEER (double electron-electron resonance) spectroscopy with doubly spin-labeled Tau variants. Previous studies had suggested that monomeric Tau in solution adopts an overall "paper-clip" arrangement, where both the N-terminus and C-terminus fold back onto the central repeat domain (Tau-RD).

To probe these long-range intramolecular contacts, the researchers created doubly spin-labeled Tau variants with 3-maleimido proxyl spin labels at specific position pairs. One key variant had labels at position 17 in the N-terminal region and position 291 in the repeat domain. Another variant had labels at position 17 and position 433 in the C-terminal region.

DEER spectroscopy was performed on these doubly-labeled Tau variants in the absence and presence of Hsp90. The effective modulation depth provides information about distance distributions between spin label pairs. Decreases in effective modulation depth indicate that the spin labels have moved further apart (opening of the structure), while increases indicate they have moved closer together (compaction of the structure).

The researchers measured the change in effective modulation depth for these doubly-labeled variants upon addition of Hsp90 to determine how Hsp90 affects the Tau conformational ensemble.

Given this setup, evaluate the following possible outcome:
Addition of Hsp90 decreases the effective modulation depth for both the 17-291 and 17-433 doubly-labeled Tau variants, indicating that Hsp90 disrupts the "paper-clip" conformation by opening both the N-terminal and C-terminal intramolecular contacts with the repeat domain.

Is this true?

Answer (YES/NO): YES